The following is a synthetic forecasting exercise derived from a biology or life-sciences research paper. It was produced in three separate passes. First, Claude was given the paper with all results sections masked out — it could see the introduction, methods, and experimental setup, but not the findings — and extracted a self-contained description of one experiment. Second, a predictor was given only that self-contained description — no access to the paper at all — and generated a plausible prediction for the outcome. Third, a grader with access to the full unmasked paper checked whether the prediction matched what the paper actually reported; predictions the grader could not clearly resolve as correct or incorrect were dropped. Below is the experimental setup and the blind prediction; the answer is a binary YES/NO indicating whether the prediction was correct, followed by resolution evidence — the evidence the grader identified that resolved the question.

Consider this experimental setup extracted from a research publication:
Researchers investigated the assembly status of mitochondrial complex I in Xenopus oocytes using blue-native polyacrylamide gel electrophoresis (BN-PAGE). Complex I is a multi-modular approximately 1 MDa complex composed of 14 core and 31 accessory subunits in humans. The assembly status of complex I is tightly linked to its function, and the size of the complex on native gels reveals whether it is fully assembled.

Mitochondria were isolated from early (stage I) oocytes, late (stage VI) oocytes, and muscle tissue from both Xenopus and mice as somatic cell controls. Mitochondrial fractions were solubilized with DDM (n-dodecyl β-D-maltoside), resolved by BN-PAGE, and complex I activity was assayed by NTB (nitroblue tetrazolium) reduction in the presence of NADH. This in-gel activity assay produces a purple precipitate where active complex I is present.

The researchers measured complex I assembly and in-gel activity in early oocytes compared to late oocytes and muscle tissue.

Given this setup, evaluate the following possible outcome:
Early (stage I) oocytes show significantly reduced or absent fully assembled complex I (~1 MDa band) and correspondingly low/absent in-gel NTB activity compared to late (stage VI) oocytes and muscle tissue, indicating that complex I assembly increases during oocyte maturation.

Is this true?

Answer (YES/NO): YES